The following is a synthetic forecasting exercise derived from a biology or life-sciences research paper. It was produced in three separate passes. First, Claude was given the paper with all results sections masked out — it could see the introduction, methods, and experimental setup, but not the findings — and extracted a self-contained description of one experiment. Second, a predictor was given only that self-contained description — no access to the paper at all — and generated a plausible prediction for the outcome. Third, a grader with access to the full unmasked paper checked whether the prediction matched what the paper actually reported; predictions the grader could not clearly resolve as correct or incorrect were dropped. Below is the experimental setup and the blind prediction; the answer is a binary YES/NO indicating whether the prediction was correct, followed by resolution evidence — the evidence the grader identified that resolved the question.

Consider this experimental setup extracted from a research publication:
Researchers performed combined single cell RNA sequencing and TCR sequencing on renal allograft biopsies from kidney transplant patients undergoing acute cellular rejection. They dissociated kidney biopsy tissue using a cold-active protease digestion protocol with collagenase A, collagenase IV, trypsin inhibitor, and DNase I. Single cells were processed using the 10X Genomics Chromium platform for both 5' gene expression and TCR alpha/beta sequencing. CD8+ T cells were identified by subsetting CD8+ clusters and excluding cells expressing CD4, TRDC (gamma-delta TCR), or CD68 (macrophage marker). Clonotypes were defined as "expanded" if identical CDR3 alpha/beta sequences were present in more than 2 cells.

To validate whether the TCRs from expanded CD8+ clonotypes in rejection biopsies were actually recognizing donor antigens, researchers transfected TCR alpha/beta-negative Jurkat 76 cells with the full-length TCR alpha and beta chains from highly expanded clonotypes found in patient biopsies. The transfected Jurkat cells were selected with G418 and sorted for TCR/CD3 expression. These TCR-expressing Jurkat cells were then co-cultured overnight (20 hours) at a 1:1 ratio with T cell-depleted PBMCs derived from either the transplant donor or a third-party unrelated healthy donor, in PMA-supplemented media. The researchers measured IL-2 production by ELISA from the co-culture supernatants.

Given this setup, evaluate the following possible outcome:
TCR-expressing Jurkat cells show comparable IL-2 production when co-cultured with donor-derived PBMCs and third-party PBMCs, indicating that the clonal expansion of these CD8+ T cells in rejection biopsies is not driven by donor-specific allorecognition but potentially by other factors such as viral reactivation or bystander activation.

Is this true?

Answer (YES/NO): NO